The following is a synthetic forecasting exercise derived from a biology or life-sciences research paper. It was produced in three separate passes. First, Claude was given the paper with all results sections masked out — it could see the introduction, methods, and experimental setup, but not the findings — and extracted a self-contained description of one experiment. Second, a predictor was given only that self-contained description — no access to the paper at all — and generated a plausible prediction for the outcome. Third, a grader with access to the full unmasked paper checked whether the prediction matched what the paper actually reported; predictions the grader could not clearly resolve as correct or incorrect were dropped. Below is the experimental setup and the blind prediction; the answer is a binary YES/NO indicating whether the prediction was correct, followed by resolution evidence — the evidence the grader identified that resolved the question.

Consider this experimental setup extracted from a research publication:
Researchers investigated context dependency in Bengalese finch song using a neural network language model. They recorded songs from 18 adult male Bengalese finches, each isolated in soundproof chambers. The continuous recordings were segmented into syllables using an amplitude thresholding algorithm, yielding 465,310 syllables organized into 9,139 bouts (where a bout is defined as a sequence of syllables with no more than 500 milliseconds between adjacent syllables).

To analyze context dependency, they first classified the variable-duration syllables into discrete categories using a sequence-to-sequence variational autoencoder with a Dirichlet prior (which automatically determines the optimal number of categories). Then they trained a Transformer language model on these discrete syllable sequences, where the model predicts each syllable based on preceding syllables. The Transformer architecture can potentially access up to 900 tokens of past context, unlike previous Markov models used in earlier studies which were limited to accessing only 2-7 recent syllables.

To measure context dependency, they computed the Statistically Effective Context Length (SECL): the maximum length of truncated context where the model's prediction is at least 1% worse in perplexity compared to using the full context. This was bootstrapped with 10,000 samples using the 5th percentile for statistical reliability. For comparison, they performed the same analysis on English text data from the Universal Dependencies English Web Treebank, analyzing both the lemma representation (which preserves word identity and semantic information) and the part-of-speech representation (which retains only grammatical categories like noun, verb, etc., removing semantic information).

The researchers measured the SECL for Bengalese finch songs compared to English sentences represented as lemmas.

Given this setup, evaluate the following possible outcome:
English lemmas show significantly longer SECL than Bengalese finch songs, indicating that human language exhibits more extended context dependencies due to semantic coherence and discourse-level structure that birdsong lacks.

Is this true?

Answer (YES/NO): YES